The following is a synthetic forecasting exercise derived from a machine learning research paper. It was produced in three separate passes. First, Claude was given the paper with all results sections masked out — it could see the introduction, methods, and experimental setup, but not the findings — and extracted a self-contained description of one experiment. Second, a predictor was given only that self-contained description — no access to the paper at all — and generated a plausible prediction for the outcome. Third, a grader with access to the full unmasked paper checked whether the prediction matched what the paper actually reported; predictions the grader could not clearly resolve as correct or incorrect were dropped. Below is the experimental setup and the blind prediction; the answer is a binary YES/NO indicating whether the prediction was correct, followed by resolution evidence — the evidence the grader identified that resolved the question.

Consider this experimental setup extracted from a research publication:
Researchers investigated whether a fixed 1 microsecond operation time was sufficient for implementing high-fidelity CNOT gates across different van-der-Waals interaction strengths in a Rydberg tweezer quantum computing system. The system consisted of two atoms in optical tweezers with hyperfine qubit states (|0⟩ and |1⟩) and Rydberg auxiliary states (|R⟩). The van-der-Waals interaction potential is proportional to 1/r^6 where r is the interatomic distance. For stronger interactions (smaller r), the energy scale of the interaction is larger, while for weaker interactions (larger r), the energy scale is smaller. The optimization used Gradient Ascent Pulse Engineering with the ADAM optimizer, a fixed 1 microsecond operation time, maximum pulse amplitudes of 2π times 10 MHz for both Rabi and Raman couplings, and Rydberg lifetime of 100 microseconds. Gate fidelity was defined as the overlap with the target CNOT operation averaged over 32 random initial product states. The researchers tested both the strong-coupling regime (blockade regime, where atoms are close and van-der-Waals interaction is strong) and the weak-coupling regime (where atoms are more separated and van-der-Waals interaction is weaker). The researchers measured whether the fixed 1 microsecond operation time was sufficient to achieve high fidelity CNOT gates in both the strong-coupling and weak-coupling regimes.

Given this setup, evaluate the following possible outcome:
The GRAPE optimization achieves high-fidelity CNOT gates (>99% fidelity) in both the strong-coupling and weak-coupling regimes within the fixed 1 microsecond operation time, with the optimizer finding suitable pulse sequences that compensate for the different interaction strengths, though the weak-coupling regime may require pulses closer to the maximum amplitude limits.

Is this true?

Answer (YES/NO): YES